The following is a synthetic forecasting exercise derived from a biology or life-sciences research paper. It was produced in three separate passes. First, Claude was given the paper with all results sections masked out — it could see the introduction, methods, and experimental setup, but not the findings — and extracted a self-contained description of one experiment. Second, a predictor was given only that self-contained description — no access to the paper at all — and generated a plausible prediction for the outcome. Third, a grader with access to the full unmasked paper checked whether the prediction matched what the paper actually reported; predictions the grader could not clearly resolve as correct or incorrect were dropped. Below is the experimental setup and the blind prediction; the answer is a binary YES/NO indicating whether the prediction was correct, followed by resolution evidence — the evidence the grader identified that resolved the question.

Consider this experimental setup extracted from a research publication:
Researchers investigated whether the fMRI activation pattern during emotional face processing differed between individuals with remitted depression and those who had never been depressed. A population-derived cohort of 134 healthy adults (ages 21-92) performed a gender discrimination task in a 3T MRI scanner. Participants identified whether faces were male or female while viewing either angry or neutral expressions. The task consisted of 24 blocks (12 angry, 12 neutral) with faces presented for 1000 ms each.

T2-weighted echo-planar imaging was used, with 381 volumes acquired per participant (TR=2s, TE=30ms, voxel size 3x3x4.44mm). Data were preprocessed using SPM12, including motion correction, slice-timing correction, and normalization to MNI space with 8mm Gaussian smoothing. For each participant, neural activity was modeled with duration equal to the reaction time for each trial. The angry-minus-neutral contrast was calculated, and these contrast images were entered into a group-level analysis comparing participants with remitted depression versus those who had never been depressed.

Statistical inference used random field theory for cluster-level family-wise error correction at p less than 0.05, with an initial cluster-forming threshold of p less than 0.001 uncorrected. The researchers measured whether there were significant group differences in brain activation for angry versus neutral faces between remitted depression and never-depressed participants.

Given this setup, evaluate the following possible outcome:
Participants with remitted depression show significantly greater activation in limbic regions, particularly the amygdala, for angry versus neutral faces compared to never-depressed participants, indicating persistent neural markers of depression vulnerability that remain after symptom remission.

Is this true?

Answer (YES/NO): NO